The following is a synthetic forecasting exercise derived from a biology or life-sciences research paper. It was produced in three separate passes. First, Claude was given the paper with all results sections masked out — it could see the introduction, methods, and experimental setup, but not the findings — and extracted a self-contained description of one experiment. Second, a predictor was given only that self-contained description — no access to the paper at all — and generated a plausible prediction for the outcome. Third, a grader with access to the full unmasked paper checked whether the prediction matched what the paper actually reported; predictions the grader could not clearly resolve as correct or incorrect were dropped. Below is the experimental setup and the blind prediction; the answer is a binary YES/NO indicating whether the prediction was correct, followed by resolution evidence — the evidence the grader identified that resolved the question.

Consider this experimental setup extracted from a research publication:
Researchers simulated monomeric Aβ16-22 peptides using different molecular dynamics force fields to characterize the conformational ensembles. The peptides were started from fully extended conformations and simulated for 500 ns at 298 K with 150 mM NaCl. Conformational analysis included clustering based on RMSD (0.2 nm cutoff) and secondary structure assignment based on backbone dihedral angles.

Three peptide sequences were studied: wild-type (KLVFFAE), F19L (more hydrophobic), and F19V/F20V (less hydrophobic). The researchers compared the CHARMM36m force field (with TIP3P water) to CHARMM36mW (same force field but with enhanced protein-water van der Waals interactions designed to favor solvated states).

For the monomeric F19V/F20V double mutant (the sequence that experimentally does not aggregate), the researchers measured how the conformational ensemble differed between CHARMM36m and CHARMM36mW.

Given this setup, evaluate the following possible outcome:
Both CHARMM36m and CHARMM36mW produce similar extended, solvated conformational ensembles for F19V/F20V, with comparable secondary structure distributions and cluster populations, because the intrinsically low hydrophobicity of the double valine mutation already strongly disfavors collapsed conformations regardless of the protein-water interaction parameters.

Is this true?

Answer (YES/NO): NO